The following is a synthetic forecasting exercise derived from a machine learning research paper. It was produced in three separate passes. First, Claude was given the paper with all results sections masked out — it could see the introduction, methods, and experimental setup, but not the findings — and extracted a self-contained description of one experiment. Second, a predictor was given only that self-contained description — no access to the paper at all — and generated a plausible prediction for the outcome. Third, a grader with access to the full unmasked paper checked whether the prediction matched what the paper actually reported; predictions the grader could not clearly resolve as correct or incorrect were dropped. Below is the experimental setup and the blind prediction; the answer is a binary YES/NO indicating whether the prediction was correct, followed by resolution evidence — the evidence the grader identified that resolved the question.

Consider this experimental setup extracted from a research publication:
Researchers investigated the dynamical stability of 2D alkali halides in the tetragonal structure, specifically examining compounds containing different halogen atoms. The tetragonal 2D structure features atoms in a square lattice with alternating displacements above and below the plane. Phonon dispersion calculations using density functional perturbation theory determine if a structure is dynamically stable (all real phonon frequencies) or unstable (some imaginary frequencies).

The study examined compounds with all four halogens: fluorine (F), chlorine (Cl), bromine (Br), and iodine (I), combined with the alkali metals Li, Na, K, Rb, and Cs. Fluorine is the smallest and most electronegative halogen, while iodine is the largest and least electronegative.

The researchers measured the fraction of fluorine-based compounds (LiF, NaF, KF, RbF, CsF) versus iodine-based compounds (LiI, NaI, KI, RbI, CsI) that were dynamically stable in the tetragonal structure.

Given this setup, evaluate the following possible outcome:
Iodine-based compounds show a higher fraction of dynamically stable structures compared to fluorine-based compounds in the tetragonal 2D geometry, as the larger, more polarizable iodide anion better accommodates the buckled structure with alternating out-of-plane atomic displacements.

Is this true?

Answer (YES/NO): NO